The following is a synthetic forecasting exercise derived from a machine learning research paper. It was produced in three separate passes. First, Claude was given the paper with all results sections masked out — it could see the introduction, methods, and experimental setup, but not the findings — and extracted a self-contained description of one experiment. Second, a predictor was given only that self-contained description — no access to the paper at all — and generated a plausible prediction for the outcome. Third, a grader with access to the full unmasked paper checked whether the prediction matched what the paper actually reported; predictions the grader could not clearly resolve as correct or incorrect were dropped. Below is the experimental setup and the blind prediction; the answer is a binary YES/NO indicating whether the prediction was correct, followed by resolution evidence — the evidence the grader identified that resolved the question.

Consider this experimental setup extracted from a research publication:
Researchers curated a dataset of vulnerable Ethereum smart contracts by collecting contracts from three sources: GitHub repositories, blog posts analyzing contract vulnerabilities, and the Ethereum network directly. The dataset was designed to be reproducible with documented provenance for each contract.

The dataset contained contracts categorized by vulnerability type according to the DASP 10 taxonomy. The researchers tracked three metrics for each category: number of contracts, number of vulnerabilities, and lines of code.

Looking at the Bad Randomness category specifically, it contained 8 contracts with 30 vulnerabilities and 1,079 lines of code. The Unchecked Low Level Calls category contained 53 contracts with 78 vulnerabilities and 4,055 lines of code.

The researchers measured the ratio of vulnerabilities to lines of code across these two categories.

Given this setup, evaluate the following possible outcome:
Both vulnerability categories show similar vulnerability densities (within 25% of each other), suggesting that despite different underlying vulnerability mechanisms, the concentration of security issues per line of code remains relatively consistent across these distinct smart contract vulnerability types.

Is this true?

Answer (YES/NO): NO